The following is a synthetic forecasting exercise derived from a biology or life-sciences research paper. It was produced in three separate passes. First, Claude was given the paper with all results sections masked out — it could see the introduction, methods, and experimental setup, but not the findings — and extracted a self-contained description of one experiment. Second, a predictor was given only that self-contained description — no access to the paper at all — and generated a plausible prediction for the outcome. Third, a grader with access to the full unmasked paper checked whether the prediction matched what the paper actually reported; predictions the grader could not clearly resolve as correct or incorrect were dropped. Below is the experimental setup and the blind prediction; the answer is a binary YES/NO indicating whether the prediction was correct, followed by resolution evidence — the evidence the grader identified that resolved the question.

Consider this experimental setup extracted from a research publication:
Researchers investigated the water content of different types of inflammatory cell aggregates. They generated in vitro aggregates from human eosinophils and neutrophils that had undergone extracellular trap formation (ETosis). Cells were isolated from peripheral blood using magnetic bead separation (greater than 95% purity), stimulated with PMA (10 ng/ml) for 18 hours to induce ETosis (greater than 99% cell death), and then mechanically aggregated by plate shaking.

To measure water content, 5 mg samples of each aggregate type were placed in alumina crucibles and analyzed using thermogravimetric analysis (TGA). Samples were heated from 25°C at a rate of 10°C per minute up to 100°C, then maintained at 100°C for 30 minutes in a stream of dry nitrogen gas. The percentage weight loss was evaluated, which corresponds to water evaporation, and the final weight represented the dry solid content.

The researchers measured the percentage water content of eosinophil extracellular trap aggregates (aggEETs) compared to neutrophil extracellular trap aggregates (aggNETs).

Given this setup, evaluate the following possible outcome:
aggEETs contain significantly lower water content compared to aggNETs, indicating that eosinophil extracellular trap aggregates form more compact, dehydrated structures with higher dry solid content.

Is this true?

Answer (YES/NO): YES